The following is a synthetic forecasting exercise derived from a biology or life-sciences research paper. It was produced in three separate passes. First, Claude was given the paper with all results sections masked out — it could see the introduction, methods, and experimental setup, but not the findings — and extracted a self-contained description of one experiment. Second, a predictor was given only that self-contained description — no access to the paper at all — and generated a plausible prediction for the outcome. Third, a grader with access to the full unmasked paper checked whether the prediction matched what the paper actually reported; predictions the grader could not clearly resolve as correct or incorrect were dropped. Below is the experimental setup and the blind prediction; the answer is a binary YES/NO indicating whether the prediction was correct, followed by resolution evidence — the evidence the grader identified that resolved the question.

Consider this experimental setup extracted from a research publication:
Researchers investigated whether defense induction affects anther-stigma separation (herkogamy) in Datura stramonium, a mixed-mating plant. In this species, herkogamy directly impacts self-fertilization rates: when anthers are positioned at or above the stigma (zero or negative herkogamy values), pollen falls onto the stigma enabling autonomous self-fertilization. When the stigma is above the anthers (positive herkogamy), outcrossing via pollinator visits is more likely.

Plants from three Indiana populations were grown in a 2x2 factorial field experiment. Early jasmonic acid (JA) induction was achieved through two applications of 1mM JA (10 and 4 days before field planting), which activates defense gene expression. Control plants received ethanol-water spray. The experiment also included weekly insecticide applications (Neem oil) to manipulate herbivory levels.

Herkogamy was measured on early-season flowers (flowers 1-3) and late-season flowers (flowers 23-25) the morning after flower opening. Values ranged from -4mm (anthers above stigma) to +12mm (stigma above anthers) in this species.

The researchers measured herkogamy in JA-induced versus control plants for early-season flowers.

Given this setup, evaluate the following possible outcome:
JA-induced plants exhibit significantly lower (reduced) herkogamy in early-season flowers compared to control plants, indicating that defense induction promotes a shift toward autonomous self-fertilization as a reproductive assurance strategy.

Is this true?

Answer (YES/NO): NO